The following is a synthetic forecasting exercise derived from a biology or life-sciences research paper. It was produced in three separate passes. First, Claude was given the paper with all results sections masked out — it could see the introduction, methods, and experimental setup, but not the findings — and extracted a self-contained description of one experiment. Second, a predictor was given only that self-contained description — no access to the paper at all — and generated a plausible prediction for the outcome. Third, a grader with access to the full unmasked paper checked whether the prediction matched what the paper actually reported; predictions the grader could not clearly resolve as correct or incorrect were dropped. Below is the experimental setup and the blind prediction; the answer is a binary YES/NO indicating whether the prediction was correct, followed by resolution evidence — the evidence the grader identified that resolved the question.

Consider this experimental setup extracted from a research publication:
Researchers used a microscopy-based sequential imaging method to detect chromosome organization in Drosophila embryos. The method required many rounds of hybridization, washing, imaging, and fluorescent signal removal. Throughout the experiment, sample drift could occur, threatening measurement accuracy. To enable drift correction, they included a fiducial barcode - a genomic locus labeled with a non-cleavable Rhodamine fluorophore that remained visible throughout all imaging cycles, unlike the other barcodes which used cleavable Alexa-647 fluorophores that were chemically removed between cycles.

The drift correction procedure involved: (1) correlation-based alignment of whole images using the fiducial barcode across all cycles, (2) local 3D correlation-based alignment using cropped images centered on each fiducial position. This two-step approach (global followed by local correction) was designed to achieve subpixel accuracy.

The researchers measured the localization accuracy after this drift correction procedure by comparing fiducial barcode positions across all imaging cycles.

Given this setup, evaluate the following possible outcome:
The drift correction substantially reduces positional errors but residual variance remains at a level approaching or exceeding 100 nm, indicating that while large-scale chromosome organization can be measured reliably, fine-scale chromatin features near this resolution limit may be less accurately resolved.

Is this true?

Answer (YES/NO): NO